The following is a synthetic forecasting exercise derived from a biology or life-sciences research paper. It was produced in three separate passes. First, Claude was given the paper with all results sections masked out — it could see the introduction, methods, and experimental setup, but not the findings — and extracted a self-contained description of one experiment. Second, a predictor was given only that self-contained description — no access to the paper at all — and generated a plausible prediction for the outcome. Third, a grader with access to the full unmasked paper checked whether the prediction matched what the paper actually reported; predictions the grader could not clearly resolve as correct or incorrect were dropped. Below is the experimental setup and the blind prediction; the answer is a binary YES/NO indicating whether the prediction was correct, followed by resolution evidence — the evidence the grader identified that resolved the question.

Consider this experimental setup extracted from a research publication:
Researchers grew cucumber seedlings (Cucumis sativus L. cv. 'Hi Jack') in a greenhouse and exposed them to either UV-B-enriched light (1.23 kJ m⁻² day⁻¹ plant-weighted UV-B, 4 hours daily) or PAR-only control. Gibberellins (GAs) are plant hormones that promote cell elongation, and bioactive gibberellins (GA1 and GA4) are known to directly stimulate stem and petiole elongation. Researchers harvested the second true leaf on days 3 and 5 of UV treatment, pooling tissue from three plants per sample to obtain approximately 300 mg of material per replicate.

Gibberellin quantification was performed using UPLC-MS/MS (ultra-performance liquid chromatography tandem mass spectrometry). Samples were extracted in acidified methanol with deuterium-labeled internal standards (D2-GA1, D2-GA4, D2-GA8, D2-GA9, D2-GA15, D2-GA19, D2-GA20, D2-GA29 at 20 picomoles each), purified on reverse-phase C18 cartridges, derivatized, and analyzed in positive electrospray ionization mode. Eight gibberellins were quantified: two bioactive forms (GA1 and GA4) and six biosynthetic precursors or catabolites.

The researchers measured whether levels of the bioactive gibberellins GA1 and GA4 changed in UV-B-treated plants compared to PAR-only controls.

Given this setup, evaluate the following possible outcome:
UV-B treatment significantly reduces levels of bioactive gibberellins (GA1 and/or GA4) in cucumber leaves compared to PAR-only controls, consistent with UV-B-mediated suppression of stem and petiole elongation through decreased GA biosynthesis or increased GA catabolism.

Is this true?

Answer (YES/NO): NO